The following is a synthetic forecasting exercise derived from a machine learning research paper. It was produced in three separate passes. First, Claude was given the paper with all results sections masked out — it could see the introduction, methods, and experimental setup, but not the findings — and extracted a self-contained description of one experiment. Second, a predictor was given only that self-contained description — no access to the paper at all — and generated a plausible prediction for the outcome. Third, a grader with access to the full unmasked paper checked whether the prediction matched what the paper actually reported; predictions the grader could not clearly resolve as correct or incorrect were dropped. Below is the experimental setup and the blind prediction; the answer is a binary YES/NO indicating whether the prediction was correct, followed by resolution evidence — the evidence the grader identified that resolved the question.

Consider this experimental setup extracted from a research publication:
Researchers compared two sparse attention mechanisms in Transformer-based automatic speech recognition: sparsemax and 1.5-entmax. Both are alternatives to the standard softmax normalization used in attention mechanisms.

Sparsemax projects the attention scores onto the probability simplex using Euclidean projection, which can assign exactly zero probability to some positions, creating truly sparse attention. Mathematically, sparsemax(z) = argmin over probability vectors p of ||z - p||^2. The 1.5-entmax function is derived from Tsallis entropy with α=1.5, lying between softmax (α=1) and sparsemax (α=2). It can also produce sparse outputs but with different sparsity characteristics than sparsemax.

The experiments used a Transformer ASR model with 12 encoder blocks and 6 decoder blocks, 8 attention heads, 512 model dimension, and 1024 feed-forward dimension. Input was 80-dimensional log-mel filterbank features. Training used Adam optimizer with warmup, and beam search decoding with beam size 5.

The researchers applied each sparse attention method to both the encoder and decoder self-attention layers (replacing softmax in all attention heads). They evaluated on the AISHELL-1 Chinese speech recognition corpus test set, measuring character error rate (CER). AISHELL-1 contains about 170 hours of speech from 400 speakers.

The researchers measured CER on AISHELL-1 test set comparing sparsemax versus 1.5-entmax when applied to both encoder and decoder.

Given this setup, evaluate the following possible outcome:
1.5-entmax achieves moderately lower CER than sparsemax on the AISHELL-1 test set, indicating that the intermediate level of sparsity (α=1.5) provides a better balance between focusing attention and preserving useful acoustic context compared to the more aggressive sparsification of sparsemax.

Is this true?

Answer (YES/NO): YES